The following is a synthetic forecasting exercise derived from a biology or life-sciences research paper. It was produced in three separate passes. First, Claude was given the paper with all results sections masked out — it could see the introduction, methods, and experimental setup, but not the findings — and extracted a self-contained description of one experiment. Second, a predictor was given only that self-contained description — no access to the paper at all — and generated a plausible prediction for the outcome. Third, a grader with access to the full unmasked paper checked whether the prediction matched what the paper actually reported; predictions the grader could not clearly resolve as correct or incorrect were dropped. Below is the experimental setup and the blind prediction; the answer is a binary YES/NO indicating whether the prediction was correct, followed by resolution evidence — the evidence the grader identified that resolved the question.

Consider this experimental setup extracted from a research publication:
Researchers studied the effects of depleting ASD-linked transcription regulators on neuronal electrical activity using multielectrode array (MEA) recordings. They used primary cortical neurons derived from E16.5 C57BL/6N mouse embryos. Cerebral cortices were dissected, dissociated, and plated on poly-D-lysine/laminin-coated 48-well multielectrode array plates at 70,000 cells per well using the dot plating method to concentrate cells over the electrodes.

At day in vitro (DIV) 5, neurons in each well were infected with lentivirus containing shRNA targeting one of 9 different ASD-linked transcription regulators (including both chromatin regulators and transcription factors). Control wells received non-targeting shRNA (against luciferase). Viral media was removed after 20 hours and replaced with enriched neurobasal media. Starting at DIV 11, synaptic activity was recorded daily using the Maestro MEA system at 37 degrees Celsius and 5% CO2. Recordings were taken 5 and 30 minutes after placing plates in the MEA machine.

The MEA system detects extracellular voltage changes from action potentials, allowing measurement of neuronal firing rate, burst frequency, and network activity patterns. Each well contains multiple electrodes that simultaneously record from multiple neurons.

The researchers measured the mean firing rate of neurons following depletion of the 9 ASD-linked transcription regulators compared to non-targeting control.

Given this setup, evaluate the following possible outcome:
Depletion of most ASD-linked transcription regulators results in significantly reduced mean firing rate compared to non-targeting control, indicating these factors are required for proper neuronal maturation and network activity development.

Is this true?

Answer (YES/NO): YES